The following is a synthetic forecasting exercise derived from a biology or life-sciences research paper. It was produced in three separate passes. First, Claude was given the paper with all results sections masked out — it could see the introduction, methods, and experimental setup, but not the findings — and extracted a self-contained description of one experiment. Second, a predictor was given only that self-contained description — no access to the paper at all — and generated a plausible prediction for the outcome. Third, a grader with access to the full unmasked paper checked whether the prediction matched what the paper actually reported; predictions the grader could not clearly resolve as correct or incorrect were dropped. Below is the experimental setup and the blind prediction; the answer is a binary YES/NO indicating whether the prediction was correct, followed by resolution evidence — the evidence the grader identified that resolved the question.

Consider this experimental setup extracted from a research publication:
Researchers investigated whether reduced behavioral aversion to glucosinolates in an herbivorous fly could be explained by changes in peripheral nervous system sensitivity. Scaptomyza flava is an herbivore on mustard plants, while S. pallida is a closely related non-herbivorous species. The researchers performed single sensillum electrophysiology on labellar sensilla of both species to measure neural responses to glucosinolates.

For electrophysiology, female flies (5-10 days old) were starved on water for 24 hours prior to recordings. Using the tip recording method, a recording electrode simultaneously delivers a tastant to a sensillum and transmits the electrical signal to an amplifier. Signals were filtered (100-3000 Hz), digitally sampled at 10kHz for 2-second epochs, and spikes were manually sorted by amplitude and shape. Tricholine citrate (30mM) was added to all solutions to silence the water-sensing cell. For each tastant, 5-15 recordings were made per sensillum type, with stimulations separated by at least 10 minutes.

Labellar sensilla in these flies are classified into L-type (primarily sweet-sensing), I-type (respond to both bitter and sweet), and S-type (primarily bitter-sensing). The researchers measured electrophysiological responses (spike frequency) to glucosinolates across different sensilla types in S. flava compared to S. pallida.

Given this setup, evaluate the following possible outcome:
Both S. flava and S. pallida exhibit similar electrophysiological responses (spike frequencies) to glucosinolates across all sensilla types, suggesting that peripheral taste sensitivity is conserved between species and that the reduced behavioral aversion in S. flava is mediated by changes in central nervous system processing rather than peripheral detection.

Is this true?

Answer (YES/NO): NO